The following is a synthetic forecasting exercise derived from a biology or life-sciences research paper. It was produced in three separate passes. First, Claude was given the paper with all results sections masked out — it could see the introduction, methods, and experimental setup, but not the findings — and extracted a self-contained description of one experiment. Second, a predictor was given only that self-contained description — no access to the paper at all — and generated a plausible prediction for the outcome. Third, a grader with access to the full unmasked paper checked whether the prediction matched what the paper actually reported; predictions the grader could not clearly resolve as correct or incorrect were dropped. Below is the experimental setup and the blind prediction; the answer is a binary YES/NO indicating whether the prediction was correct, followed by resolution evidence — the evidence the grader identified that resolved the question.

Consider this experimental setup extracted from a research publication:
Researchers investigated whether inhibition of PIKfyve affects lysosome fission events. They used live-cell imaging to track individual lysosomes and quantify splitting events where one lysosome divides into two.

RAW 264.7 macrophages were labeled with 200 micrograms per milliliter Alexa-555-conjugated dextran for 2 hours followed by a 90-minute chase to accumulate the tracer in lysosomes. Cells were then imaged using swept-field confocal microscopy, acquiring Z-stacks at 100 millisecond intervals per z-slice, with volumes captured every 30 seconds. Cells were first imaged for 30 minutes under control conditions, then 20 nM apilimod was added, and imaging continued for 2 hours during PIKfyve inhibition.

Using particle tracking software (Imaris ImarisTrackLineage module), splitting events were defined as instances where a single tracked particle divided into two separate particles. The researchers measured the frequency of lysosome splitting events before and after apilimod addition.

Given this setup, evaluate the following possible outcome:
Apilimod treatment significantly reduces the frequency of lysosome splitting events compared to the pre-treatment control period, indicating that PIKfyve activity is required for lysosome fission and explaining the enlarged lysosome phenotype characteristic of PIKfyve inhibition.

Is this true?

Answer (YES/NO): YES